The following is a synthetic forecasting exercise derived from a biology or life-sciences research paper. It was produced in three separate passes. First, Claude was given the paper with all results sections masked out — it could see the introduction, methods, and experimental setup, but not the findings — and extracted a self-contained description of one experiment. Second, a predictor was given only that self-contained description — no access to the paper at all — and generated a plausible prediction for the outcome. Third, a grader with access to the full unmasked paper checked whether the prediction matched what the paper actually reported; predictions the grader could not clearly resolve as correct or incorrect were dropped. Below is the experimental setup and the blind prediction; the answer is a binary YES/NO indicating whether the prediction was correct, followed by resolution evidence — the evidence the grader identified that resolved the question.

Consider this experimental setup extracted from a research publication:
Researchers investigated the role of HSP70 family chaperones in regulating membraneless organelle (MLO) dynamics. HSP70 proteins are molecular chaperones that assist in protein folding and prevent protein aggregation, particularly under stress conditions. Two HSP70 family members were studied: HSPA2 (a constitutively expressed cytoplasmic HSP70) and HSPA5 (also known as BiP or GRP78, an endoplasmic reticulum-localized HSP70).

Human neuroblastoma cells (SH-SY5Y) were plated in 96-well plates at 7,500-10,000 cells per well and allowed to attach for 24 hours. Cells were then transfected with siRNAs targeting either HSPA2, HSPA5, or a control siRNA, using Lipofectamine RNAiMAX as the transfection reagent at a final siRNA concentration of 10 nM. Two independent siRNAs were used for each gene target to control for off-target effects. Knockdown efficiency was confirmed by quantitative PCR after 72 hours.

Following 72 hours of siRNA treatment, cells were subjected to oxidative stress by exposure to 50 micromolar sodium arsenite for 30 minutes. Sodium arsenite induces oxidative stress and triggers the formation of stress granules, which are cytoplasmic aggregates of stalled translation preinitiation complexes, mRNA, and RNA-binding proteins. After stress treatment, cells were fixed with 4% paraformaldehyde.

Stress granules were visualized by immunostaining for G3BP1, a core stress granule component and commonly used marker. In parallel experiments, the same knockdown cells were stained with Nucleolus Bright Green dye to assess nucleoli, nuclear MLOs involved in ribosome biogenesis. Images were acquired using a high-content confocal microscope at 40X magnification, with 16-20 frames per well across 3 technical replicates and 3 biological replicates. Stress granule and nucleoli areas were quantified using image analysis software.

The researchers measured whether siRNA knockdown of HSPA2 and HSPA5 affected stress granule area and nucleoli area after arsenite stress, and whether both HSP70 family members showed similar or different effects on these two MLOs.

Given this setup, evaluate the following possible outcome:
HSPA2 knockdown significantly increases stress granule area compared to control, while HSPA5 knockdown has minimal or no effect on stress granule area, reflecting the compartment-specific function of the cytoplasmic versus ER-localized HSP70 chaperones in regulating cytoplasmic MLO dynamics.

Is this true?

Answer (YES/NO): NO